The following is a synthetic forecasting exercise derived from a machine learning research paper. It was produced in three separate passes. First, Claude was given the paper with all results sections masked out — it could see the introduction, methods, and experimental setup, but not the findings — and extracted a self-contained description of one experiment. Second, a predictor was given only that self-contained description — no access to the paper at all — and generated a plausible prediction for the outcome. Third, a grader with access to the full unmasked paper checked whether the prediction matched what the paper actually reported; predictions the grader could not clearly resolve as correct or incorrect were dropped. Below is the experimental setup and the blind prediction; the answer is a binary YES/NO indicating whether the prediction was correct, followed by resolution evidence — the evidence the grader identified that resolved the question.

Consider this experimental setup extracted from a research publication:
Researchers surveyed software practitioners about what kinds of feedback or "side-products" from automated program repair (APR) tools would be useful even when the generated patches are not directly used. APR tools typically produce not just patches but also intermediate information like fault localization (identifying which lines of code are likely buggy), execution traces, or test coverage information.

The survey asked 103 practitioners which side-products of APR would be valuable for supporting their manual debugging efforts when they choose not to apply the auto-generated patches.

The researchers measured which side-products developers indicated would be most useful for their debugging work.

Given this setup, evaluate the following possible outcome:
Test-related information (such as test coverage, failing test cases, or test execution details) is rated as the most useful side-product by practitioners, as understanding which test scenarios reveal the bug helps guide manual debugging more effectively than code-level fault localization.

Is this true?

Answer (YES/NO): NO